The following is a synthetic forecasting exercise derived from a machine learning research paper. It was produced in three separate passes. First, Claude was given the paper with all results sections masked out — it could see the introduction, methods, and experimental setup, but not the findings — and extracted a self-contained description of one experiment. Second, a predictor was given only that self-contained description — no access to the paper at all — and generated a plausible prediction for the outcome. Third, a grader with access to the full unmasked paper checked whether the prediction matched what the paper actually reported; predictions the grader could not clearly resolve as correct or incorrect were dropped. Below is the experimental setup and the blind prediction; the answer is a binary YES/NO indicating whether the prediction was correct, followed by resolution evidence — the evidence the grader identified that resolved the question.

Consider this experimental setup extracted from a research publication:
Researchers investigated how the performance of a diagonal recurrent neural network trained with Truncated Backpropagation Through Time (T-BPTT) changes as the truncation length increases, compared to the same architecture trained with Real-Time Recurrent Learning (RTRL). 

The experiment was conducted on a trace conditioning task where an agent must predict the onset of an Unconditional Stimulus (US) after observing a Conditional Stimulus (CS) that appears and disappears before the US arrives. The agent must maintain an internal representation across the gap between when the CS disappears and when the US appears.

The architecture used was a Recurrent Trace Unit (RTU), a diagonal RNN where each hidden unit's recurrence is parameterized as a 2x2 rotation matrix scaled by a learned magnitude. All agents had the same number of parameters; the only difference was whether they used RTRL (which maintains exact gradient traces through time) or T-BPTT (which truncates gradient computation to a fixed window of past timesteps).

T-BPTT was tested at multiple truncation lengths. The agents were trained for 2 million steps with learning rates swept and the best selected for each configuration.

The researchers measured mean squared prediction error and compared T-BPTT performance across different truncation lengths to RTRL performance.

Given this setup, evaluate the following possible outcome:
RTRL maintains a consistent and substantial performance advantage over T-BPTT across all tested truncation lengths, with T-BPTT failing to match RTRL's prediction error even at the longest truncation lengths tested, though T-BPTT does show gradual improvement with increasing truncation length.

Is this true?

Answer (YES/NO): NO